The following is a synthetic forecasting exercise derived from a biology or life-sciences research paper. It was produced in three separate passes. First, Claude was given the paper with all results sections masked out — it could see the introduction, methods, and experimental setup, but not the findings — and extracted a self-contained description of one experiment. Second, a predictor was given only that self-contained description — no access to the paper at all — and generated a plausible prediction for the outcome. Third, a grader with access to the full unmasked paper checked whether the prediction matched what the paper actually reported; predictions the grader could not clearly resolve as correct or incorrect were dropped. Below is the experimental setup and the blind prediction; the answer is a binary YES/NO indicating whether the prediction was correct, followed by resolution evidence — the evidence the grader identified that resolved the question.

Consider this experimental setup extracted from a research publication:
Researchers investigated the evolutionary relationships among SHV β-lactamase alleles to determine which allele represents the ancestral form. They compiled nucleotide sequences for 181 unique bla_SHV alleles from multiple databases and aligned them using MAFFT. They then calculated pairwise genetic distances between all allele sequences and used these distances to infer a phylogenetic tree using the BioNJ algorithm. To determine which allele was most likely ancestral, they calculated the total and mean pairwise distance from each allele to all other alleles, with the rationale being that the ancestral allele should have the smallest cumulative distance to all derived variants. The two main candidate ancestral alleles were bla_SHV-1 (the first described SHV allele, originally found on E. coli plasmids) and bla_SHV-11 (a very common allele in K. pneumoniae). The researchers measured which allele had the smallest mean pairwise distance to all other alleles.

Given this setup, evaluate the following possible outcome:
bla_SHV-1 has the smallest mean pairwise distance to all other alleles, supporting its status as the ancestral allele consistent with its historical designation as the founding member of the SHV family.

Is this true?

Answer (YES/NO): YES